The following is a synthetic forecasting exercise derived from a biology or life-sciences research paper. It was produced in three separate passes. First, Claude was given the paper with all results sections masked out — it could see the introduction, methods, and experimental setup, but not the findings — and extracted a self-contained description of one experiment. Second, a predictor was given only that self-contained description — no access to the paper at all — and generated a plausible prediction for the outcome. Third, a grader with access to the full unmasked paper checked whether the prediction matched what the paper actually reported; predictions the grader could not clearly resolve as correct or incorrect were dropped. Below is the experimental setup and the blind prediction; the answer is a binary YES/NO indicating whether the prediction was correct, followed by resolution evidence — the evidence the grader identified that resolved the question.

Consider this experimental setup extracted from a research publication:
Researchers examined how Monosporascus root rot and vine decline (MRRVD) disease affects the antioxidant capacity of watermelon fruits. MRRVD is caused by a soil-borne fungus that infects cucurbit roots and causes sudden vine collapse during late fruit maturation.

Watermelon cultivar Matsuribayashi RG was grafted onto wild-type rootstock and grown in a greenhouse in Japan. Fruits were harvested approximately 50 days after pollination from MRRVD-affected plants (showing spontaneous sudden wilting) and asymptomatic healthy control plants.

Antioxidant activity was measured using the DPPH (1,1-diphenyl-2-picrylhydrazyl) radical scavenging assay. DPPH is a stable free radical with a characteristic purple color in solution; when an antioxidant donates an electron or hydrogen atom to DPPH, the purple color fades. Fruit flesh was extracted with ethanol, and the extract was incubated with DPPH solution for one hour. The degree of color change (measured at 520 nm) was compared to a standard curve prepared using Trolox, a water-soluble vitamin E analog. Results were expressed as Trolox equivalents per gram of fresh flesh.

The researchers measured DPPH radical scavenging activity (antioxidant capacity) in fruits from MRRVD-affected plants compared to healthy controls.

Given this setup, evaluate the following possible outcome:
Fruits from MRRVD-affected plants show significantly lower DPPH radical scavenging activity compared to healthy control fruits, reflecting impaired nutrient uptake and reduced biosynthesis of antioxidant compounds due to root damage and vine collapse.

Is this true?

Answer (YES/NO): NO